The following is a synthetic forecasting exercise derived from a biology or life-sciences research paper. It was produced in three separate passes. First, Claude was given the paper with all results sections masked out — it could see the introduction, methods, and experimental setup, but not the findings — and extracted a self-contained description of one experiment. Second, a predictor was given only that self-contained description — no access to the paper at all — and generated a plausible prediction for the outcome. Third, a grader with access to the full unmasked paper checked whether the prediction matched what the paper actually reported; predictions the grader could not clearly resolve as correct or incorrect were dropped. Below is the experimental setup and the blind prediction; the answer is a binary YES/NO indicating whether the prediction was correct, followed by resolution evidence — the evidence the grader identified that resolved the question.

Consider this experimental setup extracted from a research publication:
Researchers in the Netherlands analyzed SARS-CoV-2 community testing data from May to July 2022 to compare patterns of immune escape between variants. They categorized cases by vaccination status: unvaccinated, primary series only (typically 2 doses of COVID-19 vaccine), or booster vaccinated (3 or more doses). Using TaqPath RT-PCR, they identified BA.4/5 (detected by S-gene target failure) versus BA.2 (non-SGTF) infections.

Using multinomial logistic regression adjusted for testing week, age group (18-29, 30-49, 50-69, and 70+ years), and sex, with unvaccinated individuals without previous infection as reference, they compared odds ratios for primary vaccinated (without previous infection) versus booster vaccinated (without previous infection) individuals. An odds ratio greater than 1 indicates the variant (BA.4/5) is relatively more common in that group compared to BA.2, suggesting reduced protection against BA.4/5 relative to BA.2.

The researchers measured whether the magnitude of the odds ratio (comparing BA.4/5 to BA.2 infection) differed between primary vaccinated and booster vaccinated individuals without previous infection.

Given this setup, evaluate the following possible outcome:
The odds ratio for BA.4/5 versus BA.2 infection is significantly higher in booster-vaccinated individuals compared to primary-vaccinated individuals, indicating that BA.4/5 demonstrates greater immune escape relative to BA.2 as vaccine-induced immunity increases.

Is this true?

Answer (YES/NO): NO